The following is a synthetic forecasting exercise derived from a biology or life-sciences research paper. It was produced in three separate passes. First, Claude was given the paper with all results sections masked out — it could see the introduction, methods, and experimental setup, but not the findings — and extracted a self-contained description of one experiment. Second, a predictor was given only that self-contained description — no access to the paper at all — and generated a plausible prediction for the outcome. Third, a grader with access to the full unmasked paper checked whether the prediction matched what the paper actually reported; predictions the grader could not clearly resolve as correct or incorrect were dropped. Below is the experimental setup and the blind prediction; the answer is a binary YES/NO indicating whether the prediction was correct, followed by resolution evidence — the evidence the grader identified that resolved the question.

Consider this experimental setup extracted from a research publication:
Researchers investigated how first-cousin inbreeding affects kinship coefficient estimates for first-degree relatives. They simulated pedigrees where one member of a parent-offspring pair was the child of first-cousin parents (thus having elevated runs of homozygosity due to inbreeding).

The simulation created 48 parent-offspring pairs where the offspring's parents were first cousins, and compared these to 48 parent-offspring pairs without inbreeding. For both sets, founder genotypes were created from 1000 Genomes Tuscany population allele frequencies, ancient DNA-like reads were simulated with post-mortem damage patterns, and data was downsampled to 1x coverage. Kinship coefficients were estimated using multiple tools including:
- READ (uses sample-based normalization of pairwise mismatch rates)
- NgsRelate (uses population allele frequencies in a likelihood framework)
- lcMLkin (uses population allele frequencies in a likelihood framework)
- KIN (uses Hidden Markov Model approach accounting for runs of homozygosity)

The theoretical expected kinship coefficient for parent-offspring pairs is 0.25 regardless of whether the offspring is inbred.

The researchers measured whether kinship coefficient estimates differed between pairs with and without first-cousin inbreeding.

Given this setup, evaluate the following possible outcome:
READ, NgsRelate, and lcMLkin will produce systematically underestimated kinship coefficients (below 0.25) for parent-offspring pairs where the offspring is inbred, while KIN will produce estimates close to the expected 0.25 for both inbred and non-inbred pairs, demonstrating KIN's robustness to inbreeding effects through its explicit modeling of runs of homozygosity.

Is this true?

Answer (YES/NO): NO